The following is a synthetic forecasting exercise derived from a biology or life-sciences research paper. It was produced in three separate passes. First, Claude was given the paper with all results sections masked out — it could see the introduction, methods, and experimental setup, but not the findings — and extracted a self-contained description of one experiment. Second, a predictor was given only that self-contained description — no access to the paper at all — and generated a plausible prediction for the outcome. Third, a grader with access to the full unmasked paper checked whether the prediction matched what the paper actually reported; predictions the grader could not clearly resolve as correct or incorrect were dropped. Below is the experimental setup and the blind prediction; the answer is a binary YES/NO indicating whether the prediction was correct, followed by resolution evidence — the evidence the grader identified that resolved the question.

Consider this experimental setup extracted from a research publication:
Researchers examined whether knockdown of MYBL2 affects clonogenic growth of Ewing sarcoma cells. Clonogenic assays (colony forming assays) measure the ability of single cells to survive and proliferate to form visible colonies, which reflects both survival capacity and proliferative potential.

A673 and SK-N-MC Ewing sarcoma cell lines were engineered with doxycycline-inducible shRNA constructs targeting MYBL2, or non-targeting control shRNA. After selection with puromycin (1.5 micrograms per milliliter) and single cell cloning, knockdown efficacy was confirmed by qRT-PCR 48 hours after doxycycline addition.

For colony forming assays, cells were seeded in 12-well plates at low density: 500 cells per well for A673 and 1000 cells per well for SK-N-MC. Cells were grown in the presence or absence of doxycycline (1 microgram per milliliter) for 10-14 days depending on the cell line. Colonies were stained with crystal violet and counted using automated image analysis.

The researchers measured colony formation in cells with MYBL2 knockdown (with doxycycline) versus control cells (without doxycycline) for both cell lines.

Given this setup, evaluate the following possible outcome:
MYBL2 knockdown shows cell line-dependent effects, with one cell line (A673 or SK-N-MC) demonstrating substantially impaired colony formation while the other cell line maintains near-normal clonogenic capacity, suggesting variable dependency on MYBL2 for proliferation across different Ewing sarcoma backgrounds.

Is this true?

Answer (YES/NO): NO